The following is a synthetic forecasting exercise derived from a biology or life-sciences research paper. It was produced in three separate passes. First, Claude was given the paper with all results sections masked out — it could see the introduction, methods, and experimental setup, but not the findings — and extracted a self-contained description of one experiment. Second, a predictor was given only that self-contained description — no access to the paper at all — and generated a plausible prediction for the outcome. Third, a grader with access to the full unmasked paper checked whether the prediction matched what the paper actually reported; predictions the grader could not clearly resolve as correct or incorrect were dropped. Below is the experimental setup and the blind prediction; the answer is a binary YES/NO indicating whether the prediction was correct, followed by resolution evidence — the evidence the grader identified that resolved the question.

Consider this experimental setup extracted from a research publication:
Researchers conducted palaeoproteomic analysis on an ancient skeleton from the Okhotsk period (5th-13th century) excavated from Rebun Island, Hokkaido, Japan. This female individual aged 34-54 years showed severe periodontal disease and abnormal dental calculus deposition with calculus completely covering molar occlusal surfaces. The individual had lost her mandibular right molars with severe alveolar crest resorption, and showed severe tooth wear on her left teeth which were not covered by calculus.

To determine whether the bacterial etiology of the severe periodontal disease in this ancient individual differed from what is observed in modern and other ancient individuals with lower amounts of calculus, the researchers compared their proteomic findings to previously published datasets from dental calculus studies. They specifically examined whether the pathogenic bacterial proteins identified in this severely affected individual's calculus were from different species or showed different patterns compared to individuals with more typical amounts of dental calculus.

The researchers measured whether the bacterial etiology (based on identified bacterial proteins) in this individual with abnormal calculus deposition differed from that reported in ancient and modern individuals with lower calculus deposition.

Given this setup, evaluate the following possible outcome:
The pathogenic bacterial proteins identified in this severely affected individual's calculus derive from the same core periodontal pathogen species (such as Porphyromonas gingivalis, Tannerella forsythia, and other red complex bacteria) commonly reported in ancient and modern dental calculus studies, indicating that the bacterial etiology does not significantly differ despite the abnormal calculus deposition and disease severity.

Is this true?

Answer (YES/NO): YES